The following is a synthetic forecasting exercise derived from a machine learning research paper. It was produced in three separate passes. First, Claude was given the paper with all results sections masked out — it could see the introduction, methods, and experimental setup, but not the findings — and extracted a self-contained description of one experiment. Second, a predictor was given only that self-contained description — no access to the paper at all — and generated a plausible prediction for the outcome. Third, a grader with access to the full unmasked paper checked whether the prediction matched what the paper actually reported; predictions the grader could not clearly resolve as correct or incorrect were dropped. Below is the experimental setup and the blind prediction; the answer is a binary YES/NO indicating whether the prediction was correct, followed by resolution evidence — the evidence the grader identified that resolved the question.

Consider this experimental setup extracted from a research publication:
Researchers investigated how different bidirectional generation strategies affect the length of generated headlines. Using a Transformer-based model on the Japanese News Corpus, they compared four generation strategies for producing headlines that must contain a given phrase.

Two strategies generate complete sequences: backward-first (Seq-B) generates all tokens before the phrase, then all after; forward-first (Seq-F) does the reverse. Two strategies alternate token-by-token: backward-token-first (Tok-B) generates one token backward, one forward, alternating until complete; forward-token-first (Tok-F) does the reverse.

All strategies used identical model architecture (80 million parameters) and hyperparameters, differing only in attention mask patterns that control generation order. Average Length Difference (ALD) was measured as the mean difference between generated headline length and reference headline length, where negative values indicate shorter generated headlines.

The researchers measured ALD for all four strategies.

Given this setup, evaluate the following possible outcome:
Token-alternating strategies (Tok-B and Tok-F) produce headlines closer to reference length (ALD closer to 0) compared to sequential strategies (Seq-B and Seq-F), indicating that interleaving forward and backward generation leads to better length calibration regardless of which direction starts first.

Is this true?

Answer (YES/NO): NO